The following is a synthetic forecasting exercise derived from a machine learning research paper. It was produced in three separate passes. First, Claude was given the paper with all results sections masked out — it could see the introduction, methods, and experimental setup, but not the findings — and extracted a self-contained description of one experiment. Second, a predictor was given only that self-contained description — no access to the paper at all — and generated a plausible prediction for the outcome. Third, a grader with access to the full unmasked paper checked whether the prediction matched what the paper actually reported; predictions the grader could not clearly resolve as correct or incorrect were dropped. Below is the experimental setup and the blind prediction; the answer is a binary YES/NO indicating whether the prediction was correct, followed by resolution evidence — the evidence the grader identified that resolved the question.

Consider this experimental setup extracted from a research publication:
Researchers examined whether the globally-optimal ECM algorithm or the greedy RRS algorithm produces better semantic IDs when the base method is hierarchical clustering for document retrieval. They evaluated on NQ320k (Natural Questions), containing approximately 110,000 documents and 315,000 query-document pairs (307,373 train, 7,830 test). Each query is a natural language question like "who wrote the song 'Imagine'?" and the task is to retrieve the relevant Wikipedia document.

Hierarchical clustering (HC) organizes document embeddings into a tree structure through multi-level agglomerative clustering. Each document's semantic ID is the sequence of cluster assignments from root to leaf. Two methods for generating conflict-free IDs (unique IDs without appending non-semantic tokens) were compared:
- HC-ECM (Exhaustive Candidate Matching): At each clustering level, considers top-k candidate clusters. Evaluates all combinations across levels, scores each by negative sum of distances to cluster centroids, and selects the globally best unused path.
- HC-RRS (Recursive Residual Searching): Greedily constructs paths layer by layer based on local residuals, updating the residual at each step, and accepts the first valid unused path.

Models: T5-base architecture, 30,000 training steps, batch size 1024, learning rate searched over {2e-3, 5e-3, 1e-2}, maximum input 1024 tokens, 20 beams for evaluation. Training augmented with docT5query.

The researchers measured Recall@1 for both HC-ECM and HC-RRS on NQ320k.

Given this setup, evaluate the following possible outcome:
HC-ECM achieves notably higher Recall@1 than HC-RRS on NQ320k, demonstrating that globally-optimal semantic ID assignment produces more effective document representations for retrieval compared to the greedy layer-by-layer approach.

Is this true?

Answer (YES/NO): NO